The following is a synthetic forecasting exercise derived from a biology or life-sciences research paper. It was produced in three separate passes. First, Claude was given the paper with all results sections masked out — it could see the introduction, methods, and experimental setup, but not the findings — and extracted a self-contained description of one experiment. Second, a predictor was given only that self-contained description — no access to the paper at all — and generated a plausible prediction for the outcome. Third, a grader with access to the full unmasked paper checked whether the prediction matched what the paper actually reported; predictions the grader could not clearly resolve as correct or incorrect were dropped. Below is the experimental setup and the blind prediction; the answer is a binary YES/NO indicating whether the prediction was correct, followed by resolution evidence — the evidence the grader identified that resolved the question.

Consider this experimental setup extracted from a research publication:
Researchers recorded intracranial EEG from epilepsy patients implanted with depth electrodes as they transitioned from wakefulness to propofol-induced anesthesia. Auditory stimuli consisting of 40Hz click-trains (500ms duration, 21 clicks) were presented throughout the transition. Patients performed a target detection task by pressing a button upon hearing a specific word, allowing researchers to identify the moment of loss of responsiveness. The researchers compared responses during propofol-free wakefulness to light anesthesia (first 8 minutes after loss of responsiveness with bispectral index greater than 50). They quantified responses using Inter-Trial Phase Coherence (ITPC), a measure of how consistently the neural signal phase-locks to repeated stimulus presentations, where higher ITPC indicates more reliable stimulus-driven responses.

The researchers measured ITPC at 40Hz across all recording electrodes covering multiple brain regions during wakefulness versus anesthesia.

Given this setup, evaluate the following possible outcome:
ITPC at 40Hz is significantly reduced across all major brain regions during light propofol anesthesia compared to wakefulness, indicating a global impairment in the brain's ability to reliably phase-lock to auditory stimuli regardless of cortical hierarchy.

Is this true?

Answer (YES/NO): NO